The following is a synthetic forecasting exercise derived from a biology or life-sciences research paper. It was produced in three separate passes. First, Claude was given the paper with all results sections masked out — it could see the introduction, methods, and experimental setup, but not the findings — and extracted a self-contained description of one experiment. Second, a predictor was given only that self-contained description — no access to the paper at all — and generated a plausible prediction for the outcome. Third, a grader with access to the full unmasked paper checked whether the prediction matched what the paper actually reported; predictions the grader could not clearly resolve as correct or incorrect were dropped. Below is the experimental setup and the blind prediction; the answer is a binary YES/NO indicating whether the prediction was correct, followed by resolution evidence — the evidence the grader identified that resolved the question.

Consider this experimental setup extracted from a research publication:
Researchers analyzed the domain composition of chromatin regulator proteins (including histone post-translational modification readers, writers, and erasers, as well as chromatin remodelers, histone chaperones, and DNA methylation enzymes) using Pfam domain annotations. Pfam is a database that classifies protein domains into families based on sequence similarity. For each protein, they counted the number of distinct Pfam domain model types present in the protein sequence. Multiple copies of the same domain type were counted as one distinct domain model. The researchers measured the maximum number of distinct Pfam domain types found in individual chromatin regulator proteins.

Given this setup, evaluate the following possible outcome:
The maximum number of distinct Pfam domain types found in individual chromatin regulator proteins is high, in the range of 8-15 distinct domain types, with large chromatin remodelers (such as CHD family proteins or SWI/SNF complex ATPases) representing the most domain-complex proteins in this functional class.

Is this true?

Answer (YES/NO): NO